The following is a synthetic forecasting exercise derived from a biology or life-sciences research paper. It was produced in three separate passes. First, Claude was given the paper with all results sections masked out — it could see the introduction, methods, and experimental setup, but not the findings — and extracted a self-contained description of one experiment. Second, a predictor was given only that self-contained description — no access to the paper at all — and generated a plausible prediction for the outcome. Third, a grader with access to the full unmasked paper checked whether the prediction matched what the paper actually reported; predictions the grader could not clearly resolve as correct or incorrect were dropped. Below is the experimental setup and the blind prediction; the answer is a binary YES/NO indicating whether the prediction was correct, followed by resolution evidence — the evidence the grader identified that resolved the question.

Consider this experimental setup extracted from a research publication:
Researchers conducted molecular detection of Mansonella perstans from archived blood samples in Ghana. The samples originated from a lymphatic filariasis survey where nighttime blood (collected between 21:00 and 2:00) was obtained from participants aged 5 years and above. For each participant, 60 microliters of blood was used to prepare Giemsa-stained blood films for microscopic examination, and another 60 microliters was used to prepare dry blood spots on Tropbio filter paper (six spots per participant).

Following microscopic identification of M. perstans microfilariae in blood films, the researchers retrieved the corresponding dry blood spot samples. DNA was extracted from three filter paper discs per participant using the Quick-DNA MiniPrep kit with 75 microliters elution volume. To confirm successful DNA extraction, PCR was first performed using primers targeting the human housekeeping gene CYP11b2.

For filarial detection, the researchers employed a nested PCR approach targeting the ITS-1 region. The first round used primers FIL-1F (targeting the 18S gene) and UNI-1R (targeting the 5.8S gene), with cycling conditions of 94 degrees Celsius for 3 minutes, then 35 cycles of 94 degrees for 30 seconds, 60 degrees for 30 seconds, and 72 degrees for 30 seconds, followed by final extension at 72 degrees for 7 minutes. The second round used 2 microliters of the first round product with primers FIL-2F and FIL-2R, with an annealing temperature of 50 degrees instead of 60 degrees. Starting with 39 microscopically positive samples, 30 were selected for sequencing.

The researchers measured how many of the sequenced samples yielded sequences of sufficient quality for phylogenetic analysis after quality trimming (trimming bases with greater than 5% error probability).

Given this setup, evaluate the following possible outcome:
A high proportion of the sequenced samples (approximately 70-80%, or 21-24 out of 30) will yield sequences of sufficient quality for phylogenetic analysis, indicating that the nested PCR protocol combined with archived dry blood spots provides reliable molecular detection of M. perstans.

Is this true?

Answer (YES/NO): YES